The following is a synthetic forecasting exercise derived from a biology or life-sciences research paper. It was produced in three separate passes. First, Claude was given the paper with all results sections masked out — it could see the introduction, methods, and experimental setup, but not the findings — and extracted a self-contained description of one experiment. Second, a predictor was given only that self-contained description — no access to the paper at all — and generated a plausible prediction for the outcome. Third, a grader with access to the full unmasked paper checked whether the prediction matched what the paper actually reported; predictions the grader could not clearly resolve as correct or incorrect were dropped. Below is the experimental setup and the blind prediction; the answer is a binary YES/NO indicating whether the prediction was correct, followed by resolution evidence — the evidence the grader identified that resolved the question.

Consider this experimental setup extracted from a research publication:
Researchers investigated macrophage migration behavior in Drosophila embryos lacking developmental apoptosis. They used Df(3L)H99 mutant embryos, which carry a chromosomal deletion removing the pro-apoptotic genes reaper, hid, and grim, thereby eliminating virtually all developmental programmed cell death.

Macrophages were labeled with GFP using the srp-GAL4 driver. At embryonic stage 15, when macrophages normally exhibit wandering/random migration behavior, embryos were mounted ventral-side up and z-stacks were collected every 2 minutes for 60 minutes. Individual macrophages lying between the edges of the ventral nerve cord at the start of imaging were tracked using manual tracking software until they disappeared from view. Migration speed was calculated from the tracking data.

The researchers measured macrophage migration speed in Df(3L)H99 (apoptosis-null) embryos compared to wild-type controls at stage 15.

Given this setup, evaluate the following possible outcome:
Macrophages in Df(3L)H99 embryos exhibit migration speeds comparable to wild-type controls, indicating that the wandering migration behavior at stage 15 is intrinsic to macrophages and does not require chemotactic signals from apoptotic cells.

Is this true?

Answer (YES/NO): YES